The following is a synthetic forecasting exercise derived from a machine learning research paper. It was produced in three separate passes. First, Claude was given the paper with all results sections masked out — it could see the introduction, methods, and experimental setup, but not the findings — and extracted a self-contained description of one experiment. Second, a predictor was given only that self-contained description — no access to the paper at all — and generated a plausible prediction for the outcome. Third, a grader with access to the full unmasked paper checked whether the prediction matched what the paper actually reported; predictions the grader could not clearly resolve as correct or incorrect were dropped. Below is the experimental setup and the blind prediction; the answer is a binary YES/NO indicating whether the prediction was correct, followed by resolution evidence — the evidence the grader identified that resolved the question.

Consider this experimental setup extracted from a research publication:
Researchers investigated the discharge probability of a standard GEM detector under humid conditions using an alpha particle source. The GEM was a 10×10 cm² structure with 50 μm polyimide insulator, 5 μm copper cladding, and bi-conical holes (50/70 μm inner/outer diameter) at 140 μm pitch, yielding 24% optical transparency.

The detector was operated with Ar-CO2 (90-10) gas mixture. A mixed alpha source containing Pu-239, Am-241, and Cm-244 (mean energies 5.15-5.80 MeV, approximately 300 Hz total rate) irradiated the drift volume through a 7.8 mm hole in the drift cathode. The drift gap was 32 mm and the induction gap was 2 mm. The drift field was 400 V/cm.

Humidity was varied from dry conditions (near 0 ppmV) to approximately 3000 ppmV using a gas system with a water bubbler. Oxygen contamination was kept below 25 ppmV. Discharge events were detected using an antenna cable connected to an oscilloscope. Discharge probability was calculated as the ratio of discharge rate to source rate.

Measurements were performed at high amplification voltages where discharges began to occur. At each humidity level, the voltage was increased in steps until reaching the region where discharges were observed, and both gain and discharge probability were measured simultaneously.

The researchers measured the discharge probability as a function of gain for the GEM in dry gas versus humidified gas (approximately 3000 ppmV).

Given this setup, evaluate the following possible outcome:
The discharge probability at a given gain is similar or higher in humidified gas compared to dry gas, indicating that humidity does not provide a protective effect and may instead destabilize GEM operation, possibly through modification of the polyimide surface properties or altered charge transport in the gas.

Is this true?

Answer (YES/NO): NO